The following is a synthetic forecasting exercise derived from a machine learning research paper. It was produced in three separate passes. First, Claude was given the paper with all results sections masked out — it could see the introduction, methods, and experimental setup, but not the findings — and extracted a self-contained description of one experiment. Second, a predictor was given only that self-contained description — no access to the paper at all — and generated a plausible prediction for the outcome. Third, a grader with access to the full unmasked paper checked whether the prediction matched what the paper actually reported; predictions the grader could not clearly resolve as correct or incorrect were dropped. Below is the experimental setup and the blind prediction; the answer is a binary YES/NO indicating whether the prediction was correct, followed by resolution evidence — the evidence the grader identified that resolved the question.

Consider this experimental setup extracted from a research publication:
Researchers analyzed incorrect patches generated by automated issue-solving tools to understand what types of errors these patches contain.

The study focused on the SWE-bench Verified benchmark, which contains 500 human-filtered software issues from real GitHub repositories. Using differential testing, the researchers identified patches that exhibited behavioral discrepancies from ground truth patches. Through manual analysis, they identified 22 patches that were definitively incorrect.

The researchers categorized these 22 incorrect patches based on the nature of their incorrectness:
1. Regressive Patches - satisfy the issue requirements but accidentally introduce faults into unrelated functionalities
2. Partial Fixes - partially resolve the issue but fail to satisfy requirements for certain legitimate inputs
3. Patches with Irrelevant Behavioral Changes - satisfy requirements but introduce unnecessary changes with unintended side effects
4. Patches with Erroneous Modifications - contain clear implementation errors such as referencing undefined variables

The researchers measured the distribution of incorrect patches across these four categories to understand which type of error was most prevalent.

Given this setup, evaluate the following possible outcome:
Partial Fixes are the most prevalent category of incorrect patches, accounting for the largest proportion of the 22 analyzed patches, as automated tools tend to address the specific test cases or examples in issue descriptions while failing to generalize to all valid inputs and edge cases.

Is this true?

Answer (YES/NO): NO